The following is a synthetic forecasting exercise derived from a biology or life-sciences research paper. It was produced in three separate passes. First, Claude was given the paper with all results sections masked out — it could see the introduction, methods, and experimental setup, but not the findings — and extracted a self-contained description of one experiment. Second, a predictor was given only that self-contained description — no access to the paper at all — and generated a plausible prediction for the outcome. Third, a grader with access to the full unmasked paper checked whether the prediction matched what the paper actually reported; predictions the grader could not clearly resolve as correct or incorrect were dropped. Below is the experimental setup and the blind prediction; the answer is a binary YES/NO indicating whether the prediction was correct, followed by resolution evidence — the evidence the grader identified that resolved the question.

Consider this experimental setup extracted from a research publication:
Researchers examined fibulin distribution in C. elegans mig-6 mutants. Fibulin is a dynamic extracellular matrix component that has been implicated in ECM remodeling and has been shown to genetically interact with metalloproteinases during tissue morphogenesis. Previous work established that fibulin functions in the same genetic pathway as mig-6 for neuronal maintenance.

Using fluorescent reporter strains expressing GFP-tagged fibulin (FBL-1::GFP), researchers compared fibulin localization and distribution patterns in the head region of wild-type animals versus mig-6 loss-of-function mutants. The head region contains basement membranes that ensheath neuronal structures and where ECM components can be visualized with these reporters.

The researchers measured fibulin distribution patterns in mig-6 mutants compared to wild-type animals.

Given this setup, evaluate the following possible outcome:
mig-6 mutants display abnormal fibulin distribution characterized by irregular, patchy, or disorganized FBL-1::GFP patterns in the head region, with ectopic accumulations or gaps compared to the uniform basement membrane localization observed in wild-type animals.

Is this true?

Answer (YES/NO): NO